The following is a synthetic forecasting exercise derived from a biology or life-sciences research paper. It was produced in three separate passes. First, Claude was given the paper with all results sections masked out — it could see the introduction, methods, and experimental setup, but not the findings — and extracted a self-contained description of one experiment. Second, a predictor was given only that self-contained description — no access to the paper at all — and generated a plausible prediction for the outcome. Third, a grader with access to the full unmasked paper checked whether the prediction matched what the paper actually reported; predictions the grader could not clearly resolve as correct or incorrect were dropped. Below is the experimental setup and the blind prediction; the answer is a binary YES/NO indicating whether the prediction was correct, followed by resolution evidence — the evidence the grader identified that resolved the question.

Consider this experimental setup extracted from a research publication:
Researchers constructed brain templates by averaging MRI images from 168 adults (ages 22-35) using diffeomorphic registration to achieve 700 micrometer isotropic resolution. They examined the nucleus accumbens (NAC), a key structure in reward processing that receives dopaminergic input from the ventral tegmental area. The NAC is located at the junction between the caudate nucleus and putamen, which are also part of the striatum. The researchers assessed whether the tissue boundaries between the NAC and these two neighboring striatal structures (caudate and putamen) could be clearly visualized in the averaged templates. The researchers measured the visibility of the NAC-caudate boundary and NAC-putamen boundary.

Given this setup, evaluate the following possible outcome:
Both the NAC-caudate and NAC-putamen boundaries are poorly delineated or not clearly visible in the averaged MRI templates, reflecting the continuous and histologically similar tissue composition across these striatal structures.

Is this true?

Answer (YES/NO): YES